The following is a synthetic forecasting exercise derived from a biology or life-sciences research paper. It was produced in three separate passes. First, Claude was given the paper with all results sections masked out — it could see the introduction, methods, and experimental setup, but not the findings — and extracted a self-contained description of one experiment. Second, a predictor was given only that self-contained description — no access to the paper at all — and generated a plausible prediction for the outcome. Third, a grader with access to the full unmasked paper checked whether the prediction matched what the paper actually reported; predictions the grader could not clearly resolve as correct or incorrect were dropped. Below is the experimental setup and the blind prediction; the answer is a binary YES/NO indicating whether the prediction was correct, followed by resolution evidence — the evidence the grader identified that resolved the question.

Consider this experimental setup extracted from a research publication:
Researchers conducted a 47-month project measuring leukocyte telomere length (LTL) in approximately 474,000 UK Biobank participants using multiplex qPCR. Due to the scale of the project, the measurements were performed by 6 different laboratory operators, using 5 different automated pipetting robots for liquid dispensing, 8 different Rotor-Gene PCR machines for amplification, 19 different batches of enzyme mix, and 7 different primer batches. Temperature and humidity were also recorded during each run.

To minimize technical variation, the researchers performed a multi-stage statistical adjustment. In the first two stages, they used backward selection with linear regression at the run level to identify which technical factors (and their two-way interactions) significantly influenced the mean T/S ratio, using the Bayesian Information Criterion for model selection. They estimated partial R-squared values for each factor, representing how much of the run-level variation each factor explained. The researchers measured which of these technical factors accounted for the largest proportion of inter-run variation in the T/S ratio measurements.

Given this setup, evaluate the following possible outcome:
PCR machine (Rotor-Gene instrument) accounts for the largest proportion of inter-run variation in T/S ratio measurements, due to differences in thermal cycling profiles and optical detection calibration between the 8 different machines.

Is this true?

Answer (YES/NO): YES